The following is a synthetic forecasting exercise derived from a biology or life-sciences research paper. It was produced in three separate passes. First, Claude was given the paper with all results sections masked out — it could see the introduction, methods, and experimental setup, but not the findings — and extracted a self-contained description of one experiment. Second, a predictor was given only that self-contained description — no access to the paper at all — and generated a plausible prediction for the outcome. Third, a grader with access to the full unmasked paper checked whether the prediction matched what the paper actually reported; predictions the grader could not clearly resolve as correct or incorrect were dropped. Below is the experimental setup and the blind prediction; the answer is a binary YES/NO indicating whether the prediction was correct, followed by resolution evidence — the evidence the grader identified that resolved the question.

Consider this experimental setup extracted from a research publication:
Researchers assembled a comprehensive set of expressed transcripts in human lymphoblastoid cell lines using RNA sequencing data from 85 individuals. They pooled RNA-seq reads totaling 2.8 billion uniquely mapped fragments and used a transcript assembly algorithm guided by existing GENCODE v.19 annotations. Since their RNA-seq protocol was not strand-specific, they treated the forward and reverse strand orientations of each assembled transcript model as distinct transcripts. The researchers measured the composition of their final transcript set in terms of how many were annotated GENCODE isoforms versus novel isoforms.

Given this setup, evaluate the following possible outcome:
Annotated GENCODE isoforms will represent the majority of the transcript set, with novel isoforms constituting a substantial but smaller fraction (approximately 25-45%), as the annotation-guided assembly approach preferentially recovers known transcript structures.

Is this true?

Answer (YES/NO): NO